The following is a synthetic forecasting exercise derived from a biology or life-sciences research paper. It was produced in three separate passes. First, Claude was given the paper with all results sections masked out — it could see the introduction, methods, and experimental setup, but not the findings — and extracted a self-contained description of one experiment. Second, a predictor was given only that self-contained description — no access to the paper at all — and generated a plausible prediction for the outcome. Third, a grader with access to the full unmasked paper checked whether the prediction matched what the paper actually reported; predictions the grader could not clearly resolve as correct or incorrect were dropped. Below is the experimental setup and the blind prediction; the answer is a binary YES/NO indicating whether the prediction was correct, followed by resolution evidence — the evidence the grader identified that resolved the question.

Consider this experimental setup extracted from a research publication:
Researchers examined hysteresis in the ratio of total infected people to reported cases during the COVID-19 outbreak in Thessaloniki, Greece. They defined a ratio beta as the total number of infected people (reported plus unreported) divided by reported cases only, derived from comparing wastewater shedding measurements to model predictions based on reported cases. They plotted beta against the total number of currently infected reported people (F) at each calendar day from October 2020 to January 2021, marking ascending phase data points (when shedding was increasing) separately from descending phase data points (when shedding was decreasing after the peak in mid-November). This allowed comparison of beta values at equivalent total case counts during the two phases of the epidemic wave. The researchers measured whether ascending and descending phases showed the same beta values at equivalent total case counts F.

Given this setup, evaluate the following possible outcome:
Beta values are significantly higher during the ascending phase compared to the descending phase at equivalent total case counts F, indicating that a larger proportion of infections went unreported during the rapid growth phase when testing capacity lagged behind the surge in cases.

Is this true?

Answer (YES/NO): NO